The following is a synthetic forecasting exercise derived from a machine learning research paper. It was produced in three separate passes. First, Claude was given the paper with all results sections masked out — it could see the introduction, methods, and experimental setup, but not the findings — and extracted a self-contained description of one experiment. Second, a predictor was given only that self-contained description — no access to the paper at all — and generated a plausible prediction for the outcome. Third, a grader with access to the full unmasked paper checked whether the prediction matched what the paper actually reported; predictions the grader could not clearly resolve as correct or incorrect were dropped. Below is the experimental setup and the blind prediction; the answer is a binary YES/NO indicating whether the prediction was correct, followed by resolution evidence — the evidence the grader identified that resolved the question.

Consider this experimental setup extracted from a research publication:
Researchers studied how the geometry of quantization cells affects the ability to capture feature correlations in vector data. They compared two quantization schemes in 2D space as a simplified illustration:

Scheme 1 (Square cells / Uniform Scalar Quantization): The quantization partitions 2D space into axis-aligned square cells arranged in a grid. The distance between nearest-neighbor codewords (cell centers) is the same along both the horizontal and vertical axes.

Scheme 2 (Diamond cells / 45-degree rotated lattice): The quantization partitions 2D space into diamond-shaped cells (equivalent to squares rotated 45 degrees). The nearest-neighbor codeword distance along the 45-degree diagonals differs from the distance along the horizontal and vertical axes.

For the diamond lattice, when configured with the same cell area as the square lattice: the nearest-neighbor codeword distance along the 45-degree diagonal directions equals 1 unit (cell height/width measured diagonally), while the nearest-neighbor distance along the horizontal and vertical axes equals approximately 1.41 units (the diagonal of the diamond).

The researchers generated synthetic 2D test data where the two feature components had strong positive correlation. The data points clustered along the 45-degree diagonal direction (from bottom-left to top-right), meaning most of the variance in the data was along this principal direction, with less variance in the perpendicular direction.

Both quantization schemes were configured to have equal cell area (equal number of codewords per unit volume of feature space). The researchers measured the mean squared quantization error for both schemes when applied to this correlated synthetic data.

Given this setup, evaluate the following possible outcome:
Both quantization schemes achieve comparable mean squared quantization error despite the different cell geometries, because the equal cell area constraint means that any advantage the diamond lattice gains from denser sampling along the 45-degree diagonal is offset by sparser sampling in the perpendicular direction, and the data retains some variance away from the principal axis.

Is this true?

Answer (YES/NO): NO